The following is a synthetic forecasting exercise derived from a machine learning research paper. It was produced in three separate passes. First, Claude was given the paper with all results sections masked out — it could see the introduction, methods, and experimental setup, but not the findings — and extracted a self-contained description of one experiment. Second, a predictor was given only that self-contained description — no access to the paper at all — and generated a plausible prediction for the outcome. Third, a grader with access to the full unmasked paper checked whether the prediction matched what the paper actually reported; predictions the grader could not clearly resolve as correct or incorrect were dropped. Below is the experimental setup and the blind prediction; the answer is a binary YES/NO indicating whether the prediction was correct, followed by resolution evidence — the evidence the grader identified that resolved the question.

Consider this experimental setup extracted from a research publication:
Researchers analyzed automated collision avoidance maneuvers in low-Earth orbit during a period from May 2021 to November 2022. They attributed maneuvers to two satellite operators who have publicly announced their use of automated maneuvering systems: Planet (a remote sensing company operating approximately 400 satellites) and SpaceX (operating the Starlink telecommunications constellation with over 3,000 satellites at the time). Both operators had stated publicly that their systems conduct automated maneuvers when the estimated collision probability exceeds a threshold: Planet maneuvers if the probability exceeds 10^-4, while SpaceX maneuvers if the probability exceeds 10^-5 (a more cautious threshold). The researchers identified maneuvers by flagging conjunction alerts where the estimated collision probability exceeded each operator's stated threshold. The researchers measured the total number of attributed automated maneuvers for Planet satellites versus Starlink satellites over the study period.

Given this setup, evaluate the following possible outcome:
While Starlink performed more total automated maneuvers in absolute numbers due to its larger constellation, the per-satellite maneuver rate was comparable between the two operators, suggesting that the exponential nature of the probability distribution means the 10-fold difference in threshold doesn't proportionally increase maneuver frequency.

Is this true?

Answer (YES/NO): NO